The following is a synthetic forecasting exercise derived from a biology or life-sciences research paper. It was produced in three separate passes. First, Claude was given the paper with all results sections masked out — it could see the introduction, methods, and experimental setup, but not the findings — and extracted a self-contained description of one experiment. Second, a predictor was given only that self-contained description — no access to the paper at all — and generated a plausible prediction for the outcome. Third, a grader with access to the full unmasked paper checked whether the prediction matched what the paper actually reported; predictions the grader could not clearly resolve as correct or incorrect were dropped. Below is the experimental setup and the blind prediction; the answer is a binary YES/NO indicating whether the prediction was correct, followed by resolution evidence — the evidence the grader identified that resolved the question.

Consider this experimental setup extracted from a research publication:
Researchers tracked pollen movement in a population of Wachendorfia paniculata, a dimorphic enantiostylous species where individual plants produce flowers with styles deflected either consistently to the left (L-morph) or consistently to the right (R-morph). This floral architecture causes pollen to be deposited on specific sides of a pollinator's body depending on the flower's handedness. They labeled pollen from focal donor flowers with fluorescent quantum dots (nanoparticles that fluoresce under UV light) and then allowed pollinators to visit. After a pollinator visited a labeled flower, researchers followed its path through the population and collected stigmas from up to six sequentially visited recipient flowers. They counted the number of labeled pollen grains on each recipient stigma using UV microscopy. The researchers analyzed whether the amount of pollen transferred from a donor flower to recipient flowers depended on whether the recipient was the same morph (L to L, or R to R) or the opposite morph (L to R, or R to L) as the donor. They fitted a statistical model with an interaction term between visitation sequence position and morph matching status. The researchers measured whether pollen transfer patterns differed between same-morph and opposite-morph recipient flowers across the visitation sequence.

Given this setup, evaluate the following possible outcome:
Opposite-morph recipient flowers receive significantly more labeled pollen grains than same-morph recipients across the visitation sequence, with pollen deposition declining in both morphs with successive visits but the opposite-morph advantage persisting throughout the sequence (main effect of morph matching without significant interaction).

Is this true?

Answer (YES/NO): NO